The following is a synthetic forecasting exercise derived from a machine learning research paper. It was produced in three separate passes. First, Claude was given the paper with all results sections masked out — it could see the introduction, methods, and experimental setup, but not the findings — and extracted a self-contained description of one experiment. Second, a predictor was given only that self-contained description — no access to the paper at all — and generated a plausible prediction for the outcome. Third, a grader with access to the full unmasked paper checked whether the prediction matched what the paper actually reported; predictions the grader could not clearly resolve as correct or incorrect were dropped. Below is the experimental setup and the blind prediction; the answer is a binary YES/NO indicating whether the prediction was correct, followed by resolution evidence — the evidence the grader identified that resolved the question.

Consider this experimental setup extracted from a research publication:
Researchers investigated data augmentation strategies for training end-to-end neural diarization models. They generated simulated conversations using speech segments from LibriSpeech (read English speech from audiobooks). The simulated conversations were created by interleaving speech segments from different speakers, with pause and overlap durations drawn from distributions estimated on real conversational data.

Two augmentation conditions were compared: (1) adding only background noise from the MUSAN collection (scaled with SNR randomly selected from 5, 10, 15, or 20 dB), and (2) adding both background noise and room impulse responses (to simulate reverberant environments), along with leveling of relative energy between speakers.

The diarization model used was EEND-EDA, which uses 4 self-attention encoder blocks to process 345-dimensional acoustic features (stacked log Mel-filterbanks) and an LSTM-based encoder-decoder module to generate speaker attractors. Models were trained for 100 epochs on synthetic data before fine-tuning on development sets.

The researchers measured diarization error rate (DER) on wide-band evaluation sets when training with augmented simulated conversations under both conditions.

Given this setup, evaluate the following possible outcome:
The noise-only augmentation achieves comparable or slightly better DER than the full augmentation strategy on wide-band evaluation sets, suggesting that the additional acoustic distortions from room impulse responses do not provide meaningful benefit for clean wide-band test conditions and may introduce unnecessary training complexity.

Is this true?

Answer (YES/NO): YES